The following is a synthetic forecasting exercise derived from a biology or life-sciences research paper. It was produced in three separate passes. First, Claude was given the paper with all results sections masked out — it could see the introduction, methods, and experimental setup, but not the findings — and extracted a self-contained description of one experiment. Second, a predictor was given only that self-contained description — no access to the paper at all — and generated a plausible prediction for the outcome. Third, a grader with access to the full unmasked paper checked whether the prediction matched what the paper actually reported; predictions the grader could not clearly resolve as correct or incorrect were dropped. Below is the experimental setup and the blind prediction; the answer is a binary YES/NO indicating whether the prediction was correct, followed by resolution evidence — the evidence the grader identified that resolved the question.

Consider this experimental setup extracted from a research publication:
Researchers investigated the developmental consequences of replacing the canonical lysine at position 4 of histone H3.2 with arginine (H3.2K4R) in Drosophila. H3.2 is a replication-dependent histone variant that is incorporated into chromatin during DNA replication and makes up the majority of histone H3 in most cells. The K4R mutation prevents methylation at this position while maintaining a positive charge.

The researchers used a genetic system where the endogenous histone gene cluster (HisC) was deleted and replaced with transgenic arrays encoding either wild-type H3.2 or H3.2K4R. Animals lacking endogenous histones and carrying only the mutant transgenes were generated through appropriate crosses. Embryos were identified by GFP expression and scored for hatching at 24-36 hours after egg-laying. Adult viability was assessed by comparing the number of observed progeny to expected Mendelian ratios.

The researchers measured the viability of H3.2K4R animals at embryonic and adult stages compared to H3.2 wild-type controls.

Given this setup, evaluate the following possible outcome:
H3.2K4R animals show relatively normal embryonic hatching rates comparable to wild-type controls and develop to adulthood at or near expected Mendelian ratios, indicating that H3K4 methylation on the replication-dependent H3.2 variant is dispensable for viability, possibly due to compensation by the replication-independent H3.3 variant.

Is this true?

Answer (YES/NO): NO